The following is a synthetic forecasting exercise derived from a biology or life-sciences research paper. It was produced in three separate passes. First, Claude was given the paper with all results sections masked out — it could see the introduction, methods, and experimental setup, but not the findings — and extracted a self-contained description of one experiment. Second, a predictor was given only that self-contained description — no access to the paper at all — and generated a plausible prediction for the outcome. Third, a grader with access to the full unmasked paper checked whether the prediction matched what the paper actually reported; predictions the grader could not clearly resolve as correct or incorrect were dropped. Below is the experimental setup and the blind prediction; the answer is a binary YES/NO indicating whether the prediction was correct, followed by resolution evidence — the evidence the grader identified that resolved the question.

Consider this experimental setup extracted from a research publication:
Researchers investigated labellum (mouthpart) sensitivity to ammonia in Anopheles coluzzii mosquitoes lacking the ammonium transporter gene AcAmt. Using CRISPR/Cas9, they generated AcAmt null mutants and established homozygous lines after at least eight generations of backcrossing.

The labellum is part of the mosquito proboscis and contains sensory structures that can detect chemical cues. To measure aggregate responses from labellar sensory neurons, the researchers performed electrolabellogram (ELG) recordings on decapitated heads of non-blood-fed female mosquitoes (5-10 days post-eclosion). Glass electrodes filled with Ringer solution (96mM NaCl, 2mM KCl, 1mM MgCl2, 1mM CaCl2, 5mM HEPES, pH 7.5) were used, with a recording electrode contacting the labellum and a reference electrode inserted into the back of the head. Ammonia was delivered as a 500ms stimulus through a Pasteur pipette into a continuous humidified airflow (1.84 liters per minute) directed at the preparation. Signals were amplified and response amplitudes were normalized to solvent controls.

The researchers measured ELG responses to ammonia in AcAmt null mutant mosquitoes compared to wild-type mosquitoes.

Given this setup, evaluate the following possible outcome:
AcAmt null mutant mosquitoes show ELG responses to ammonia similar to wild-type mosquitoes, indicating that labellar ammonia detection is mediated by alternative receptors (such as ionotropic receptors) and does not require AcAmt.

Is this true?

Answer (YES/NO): YES